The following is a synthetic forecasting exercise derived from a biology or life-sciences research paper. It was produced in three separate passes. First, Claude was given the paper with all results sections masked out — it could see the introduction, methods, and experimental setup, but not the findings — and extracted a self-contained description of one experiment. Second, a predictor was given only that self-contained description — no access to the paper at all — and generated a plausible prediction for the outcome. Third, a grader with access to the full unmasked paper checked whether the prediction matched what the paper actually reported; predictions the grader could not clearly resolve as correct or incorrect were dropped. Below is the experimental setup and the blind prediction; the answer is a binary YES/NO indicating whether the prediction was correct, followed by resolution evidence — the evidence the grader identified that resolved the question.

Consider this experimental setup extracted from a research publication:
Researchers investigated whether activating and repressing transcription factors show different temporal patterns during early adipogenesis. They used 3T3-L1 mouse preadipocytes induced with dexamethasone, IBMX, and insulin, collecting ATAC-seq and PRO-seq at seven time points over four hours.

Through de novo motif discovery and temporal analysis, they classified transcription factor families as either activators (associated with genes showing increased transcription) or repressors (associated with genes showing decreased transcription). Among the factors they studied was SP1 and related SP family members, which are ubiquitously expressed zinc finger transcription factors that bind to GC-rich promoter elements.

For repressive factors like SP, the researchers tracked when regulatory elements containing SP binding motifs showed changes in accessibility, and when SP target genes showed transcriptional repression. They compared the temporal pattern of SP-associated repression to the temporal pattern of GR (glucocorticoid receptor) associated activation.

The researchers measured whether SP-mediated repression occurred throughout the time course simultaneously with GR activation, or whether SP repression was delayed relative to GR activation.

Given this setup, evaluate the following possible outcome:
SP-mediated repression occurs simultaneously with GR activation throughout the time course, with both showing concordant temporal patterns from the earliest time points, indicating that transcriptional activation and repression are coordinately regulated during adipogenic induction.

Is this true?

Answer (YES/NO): NO